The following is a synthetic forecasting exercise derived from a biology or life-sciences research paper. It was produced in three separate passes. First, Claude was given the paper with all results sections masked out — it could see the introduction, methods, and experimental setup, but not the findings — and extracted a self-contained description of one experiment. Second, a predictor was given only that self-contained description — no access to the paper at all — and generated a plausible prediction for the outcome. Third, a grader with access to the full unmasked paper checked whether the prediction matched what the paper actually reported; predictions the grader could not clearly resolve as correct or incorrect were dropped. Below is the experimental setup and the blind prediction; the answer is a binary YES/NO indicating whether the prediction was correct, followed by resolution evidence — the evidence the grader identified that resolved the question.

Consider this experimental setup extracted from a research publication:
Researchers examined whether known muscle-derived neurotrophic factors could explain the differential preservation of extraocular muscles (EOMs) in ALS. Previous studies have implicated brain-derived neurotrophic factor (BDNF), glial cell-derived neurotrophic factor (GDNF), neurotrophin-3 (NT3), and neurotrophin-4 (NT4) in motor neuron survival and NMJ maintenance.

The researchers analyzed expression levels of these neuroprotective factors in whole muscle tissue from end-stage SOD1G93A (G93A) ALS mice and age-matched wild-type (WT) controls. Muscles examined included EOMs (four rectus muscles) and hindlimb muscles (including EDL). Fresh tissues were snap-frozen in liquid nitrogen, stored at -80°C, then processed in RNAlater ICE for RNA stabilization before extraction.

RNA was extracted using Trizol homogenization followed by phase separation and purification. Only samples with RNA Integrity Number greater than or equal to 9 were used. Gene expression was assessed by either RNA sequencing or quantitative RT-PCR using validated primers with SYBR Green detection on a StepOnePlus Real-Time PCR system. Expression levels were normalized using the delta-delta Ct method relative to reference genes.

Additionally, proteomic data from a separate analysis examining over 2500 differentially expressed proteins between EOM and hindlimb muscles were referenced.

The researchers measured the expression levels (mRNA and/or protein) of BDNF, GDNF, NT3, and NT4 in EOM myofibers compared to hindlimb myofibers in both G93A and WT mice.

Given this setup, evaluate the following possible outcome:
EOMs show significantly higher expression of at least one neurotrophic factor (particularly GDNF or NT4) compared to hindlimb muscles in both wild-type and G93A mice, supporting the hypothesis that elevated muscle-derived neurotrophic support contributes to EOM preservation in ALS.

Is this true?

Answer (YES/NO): NO